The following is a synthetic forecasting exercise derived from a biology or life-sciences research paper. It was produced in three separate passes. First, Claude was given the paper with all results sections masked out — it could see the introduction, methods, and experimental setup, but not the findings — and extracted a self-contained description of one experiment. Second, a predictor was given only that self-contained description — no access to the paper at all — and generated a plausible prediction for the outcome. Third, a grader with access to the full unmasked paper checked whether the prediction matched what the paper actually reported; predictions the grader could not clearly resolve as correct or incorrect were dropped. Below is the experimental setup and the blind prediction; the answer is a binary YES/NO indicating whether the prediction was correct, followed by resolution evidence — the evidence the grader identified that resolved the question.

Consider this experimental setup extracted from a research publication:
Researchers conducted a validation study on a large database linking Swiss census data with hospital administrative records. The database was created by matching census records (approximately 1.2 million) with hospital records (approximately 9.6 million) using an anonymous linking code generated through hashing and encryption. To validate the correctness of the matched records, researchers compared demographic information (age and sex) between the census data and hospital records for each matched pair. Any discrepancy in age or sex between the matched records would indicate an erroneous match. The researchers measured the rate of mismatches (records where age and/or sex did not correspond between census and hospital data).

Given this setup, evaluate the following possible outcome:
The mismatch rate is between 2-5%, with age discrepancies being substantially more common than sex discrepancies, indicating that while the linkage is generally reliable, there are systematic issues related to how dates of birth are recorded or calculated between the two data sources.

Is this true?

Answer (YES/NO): NO